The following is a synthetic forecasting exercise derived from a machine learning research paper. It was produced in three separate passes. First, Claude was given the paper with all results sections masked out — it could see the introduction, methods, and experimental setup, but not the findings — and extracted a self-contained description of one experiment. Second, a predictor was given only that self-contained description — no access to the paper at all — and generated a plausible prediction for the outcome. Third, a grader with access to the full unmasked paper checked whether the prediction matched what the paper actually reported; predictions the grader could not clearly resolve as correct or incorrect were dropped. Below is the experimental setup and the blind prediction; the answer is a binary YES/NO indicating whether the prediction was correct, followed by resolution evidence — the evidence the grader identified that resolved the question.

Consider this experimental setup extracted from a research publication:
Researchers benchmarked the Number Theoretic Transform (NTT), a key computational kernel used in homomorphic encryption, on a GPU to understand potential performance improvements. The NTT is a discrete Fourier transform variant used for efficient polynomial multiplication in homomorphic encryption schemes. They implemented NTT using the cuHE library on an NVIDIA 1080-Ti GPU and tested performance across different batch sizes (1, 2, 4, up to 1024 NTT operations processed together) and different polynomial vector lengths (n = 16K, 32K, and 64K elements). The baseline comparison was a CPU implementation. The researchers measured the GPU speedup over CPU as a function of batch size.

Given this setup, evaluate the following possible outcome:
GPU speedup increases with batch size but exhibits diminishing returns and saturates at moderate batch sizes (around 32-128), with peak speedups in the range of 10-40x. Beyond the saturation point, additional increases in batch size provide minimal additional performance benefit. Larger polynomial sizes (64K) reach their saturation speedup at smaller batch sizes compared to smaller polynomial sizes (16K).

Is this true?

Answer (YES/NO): NO